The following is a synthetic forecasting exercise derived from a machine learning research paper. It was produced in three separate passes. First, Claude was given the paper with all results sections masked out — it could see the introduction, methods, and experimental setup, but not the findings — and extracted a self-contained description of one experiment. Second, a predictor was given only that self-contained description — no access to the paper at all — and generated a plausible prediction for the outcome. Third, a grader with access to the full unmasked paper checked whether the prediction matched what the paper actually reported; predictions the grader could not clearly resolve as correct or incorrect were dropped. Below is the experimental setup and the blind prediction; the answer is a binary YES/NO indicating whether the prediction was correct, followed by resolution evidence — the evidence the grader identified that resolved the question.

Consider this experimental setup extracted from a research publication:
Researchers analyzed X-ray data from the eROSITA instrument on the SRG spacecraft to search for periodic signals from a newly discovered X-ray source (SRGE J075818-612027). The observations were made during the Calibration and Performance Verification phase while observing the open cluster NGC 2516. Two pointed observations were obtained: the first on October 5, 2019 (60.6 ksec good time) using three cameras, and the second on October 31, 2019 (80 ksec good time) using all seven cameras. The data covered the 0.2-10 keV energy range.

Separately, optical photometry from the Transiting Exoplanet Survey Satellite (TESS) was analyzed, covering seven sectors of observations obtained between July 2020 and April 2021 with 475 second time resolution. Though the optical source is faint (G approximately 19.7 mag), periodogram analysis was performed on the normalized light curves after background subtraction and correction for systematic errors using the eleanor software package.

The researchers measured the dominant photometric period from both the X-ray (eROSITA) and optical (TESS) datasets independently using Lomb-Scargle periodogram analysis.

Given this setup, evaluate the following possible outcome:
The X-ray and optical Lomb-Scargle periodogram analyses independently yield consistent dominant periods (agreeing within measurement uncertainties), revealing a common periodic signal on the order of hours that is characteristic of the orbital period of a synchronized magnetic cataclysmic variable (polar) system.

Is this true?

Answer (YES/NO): YES